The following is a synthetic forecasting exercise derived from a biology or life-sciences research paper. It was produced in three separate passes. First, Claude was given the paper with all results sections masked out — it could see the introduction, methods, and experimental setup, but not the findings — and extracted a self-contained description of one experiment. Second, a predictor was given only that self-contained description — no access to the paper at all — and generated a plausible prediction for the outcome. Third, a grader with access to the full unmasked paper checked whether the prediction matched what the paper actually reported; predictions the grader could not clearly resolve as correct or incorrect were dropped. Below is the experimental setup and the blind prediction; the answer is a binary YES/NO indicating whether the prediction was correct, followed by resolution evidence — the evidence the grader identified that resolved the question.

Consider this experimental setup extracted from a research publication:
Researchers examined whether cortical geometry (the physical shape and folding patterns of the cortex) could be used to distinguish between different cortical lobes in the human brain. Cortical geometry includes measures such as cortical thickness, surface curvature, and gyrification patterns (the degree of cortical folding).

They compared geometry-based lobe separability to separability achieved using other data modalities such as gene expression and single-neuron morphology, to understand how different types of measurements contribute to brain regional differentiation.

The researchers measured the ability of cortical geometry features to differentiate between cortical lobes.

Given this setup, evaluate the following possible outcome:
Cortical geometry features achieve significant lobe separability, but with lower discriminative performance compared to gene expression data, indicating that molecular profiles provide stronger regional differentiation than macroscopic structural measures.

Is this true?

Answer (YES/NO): NO